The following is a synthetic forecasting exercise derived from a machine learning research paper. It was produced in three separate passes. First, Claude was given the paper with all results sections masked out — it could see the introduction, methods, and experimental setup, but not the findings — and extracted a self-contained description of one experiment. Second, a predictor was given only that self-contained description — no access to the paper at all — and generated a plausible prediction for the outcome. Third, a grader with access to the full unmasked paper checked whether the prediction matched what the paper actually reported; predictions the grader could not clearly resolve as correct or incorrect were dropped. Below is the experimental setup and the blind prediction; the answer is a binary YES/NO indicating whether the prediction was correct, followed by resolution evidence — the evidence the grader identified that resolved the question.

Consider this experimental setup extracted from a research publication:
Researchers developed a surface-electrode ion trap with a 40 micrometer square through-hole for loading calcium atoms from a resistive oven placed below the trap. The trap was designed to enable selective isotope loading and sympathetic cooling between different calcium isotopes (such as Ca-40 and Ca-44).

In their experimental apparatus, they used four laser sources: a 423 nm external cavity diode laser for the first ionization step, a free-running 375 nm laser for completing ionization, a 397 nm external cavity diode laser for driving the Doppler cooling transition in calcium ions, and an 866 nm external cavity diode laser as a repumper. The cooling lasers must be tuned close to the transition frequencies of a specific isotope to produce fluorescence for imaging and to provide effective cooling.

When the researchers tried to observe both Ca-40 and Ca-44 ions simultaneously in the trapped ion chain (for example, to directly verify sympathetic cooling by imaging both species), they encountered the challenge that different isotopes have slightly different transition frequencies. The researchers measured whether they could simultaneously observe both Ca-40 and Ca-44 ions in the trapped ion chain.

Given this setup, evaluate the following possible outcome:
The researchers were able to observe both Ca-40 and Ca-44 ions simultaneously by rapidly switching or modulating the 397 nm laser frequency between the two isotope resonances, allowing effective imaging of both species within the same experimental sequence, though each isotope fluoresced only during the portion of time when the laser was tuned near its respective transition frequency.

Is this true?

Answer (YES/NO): NO